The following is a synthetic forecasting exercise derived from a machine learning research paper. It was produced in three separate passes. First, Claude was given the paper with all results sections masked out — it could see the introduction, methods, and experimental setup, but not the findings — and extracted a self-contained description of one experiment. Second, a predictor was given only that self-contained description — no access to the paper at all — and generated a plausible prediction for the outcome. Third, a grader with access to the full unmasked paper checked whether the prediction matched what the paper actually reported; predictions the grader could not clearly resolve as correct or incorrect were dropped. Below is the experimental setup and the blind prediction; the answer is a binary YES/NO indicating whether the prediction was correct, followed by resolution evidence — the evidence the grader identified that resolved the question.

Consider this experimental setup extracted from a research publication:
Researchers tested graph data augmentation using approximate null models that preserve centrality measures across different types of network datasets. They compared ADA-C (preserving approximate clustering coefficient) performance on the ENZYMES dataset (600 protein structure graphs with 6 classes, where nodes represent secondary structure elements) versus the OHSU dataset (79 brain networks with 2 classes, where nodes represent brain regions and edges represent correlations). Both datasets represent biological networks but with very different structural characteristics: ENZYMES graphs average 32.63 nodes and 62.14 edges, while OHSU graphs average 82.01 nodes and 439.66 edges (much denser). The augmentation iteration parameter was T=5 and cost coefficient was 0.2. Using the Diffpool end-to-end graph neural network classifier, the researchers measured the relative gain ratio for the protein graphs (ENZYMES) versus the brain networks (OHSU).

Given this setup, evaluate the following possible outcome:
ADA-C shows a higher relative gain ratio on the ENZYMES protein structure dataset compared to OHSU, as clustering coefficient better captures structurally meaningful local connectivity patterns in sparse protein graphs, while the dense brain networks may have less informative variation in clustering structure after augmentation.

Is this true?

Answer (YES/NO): NO